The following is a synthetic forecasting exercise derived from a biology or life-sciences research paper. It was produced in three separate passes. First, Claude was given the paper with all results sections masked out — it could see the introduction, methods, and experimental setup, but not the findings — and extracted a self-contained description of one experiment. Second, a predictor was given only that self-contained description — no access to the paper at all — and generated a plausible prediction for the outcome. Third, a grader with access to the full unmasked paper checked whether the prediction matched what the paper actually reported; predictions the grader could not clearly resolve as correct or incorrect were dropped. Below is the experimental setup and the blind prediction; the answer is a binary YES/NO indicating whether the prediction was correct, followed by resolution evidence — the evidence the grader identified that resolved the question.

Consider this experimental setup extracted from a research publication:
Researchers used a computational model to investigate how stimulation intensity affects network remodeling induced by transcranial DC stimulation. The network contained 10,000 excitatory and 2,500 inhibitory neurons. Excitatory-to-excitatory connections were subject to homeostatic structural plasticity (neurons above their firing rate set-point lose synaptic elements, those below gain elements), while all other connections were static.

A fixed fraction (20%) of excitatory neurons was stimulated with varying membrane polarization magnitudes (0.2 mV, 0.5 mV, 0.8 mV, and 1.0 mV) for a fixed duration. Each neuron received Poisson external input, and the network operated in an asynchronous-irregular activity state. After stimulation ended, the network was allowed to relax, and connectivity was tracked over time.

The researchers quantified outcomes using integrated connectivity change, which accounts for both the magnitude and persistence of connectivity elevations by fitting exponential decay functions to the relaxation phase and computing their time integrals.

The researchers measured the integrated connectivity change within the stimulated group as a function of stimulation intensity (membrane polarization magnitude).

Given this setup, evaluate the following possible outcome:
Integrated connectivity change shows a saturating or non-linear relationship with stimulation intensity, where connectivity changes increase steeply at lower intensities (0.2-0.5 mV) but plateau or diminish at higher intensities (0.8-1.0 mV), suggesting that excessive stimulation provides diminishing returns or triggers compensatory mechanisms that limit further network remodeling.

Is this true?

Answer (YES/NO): NO